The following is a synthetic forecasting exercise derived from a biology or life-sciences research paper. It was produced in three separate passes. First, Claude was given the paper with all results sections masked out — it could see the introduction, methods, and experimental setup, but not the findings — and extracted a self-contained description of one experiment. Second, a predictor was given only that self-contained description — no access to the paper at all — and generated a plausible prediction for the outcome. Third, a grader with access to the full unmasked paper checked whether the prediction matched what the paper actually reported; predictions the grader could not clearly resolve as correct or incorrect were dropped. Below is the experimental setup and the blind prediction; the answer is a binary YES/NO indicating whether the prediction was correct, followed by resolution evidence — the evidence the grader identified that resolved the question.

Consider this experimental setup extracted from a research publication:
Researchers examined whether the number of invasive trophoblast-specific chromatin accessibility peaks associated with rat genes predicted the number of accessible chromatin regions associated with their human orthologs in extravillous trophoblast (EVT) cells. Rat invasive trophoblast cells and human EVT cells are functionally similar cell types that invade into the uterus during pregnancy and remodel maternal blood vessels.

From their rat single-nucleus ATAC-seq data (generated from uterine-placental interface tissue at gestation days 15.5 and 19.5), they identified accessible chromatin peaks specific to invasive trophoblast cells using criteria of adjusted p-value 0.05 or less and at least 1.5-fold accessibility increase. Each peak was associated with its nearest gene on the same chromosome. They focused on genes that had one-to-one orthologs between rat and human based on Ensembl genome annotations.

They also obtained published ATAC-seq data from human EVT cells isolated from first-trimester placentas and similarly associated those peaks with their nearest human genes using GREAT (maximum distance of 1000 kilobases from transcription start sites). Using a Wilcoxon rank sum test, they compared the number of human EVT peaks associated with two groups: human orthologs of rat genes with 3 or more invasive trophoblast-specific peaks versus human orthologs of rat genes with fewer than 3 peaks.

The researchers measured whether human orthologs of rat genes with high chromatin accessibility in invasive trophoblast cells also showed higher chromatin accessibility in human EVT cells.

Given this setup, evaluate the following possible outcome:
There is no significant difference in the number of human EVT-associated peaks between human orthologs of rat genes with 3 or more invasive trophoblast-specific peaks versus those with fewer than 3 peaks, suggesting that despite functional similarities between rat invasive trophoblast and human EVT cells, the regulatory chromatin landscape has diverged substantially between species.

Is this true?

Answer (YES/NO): NO